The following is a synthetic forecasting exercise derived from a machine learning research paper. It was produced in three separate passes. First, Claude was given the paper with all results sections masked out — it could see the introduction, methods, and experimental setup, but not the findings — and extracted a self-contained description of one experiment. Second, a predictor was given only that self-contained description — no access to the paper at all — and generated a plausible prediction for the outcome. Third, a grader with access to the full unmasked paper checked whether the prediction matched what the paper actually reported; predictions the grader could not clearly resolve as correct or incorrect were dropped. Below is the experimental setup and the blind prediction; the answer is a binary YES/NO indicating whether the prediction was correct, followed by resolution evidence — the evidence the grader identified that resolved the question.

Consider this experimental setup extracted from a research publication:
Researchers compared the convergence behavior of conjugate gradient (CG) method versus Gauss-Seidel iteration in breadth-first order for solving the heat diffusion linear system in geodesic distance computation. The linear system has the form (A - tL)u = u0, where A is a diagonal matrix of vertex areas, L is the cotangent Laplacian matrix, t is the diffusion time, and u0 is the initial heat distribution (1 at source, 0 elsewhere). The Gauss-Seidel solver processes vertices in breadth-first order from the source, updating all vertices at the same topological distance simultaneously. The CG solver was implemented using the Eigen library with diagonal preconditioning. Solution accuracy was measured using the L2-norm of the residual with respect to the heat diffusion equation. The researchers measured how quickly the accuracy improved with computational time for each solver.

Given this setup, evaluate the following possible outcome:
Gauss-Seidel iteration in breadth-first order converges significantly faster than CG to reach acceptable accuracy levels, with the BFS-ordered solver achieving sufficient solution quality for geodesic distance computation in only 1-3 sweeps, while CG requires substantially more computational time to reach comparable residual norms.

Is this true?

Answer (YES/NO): NO